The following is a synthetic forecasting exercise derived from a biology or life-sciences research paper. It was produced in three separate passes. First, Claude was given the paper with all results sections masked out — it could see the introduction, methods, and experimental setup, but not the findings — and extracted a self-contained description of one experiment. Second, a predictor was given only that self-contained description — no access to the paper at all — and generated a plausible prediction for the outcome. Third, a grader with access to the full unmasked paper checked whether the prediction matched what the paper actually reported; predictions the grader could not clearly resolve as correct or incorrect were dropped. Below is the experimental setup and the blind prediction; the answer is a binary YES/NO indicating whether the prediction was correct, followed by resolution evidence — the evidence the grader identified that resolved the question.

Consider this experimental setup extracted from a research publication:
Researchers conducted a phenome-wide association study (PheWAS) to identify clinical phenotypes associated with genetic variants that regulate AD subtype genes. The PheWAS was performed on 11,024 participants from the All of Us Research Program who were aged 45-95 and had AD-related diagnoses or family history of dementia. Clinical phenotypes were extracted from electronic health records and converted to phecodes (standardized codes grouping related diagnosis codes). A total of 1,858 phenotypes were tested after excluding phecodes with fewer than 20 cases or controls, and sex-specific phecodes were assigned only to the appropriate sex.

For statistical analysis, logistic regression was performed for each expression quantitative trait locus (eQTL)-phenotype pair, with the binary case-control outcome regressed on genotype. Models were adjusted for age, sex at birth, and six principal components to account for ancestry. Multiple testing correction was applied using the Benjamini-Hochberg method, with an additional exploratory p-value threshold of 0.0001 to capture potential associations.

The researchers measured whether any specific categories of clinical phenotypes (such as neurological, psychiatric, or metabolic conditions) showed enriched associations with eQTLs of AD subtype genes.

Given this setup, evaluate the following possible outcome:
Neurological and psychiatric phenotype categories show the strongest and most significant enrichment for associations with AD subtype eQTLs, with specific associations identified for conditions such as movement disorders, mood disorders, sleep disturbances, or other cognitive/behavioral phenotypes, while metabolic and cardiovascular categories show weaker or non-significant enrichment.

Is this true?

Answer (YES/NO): NO